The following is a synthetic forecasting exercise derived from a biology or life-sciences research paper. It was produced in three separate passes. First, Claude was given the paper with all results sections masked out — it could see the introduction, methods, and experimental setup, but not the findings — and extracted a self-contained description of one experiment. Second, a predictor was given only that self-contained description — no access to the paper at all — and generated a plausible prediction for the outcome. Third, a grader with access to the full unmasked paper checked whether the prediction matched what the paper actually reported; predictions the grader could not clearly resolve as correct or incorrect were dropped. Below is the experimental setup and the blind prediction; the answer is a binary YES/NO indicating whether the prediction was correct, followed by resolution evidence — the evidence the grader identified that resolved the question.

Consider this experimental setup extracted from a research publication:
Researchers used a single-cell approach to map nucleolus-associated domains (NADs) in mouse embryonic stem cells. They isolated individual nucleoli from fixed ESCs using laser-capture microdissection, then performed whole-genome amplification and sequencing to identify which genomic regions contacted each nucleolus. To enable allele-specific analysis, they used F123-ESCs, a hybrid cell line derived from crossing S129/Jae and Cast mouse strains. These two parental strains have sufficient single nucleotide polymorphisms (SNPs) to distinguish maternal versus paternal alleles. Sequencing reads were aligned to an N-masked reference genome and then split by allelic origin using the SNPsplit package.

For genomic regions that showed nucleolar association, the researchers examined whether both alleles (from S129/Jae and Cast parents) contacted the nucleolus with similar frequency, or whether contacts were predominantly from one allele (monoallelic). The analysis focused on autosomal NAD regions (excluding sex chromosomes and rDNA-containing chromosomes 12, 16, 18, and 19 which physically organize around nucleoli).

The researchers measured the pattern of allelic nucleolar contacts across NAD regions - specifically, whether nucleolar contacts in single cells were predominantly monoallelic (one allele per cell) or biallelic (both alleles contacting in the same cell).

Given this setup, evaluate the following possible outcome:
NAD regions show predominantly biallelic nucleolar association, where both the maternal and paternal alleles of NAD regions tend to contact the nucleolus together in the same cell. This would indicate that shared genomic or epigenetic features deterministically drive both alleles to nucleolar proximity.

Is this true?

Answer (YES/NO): NO